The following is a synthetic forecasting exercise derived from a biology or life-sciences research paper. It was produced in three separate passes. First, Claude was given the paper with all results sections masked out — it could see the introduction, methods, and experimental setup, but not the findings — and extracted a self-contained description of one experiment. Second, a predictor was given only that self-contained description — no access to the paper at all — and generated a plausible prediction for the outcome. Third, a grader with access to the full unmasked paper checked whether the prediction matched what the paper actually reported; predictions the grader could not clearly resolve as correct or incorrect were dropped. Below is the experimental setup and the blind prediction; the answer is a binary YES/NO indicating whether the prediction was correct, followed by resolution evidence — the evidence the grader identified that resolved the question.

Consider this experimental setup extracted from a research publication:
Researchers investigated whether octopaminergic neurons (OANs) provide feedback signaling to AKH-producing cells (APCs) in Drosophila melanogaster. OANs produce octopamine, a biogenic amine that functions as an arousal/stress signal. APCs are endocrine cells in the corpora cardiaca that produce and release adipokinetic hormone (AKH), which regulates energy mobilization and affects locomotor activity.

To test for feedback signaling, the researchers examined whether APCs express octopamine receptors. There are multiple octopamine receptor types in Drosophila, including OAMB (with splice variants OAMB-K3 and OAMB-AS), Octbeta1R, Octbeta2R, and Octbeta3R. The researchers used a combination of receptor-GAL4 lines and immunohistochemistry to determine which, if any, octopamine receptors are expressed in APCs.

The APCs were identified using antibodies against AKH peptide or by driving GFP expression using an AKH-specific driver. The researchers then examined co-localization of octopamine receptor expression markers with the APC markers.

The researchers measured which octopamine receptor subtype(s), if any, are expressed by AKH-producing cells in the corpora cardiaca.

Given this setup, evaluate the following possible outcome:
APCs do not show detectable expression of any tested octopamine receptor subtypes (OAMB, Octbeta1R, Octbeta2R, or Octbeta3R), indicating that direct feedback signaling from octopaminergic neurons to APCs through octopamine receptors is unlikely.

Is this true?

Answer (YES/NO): NO